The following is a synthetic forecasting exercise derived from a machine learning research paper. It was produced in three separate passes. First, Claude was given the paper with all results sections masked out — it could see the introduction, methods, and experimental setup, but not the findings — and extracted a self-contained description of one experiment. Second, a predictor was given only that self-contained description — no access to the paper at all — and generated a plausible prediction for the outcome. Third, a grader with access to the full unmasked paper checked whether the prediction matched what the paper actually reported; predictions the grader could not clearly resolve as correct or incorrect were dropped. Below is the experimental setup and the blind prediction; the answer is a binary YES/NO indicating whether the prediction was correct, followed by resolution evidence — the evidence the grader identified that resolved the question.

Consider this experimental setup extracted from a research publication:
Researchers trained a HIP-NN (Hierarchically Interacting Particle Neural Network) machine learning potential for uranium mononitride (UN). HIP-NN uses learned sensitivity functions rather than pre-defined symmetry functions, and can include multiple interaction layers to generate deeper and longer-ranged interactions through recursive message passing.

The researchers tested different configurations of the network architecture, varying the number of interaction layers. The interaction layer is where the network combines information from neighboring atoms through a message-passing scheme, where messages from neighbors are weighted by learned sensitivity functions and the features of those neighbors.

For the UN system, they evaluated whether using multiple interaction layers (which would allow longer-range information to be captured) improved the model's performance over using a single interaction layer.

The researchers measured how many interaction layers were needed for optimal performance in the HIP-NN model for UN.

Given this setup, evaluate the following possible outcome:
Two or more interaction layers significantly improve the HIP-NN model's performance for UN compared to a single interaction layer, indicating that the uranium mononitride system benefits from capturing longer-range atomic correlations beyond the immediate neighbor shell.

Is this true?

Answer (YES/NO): NO